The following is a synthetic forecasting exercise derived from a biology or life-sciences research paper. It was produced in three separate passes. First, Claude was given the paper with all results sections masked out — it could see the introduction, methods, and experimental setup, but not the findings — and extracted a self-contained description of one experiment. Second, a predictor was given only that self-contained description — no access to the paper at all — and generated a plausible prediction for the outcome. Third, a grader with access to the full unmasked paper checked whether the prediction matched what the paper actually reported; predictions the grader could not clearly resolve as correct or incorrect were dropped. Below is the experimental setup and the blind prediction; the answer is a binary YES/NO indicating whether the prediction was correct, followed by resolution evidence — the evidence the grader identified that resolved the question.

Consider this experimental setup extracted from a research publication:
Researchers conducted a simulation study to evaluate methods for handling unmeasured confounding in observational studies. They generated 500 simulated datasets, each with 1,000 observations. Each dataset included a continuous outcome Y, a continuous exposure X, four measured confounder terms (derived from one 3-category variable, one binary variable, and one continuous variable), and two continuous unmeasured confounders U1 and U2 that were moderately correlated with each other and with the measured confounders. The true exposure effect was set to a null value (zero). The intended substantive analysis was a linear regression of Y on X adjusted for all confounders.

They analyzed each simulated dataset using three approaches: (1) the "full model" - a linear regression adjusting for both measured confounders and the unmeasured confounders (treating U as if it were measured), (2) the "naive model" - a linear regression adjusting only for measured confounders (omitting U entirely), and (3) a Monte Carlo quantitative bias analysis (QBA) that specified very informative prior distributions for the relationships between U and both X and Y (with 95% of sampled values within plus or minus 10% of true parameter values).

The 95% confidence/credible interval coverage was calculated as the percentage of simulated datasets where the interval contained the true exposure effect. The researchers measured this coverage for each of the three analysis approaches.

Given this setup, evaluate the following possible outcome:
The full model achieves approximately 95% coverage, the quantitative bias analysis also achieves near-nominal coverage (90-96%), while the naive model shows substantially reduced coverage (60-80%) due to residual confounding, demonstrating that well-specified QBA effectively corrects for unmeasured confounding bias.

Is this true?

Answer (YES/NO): NO